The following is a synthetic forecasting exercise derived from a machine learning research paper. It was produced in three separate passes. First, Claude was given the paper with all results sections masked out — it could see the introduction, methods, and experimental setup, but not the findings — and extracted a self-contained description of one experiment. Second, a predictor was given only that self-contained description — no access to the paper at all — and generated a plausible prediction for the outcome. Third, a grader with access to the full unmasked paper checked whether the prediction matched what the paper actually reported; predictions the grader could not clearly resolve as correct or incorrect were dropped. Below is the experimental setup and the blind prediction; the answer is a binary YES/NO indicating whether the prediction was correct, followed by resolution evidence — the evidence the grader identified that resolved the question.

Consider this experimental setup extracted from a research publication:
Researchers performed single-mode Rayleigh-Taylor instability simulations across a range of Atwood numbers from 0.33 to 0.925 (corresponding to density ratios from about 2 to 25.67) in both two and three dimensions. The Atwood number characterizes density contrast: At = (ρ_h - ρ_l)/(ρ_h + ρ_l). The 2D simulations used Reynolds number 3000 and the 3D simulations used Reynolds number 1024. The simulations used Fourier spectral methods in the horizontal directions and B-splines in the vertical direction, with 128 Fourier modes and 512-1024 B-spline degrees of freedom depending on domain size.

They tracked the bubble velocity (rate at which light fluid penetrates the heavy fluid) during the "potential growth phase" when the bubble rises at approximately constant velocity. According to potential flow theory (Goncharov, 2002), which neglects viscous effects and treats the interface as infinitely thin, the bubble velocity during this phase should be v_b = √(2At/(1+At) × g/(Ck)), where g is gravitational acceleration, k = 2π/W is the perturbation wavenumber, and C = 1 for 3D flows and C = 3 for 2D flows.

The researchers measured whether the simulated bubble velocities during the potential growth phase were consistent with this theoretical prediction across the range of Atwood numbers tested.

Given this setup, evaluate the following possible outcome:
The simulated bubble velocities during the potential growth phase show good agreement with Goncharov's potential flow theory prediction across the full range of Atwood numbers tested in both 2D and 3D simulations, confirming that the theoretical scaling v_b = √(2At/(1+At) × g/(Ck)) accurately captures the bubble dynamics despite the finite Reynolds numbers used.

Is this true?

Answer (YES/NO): NO